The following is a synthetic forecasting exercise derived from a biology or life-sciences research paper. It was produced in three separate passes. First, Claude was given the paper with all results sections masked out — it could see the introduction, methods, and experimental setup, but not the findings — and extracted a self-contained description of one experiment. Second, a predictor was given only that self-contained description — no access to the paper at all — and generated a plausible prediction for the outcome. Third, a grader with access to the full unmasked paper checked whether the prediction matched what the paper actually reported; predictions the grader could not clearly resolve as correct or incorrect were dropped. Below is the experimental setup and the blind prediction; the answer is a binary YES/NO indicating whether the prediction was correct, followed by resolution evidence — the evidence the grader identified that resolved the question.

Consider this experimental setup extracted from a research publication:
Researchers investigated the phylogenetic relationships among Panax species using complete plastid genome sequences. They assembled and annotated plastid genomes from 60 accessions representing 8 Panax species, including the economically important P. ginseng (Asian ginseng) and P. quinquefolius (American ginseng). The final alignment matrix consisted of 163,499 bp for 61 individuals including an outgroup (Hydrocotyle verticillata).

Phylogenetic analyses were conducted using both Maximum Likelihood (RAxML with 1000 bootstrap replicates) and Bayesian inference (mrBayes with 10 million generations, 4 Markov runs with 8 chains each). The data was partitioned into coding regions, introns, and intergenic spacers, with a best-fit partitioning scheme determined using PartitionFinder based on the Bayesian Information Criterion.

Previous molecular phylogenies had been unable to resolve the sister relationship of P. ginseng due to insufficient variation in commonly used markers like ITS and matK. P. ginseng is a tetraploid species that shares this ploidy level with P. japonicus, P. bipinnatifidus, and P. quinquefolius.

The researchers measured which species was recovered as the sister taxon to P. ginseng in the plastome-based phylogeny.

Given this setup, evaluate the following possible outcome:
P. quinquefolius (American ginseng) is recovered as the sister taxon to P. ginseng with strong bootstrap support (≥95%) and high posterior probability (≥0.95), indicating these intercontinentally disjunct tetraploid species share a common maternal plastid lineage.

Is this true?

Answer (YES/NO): YES